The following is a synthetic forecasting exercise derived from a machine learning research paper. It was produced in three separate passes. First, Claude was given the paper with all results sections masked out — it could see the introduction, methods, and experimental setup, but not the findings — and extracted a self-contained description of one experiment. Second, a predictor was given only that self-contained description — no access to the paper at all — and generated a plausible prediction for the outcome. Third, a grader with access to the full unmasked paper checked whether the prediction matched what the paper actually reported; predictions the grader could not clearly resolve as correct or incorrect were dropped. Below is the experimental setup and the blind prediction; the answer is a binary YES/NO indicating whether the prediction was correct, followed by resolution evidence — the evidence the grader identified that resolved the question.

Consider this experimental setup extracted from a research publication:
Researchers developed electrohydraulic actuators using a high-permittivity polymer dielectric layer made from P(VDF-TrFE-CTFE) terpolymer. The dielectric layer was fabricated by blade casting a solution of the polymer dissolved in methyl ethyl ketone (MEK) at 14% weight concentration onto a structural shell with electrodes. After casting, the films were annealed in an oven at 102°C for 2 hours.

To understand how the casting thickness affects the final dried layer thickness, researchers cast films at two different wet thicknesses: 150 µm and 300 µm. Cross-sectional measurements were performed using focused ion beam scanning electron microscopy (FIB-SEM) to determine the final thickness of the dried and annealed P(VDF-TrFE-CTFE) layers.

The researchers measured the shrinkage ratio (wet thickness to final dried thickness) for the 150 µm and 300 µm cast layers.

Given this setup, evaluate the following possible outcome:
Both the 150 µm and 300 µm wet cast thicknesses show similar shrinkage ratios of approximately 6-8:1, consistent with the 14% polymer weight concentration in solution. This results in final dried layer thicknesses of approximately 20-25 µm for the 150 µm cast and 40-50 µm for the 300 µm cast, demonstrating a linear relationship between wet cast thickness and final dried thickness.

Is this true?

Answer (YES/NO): NO